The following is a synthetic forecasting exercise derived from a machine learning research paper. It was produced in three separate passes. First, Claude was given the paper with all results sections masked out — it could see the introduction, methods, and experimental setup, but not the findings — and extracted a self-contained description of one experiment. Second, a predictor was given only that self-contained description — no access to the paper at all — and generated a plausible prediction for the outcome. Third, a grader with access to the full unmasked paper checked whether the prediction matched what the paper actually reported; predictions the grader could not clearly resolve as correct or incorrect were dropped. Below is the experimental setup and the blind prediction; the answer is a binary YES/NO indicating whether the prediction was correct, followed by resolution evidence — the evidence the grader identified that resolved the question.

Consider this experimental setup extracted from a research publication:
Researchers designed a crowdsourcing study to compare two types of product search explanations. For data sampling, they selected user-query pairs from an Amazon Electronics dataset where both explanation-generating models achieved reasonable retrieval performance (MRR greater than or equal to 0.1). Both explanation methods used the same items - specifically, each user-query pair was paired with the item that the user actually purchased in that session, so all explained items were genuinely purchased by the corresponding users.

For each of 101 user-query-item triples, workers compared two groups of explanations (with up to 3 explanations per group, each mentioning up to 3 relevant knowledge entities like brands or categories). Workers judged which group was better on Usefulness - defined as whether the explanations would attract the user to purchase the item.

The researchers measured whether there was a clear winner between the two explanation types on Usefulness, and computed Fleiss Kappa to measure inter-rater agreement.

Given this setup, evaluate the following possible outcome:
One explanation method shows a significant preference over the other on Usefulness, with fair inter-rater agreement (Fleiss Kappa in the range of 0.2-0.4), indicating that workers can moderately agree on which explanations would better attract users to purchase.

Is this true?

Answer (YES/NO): NO